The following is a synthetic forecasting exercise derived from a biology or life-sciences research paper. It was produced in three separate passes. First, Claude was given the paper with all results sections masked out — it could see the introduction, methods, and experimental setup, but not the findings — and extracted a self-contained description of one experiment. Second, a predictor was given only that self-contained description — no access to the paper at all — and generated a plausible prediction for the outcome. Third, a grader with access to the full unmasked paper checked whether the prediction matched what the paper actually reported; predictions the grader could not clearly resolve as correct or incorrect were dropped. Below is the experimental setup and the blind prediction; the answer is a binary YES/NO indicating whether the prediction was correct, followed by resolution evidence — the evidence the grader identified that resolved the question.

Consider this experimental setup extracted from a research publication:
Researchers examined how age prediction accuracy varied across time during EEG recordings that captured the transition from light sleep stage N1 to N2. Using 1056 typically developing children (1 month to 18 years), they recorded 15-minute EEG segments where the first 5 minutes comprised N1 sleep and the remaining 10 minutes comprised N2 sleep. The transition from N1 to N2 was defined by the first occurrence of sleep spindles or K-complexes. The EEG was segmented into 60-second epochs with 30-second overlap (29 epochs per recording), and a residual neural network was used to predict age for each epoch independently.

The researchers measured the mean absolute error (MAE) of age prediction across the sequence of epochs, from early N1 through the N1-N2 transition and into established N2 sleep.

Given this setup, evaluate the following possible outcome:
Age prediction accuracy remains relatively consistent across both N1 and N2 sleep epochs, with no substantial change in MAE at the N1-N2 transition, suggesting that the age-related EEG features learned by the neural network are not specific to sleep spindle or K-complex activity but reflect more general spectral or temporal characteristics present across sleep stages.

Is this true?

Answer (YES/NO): NO